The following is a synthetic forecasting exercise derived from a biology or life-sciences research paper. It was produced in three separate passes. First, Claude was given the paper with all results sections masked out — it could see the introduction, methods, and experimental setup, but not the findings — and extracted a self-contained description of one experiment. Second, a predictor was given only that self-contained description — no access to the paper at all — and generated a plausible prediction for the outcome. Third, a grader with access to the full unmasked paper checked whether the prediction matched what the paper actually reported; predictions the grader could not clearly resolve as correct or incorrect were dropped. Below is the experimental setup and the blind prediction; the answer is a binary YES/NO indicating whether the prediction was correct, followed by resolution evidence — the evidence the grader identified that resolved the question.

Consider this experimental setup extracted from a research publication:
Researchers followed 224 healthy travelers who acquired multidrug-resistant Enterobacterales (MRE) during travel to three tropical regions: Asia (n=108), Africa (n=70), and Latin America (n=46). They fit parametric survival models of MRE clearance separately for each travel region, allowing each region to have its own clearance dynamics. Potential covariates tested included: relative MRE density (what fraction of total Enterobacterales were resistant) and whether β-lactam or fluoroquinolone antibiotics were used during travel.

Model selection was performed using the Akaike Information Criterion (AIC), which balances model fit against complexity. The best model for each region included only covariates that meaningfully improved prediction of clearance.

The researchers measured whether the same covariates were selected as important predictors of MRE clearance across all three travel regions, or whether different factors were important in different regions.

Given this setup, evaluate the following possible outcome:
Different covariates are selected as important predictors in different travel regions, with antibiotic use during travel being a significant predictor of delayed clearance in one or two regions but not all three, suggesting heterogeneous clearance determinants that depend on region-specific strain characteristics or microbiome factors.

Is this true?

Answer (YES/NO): YES